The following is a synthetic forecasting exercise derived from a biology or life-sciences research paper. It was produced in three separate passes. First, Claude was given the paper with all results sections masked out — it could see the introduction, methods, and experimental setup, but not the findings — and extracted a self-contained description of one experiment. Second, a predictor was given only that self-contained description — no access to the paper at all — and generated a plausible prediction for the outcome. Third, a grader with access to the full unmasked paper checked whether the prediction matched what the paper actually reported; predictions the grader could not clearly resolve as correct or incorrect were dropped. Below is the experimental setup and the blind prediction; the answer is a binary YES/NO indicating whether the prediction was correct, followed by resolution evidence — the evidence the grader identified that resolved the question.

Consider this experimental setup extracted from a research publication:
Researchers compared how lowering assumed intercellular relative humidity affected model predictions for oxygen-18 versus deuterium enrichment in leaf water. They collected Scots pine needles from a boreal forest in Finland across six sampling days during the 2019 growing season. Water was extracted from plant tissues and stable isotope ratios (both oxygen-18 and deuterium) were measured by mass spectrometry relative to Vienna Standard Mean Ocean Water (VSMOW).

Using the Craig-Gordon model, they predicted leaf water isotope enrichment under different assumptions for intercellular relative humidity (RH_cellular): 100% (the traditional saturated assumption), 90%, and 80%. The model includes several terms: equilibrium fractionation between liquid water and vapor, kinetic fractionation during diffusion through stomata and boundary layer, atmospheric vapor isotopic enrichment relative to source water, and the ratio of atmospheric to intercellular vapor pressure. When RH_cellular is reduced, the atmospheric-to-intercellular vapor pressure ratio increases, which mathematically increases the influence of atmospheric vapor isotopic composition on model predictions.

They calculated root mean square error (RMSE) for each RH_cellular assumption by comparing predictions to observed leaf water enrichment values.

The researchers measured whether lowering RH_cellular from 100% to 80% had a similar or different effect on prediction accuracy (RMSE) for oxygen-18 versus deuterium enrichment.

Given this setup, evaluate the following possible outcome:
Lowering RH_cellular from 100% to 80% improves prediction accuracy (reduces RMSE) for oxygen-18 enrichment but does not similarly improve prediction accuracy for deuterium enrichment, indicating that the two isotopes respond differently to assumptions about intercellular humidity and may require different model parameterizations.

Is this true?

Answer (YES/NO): NO